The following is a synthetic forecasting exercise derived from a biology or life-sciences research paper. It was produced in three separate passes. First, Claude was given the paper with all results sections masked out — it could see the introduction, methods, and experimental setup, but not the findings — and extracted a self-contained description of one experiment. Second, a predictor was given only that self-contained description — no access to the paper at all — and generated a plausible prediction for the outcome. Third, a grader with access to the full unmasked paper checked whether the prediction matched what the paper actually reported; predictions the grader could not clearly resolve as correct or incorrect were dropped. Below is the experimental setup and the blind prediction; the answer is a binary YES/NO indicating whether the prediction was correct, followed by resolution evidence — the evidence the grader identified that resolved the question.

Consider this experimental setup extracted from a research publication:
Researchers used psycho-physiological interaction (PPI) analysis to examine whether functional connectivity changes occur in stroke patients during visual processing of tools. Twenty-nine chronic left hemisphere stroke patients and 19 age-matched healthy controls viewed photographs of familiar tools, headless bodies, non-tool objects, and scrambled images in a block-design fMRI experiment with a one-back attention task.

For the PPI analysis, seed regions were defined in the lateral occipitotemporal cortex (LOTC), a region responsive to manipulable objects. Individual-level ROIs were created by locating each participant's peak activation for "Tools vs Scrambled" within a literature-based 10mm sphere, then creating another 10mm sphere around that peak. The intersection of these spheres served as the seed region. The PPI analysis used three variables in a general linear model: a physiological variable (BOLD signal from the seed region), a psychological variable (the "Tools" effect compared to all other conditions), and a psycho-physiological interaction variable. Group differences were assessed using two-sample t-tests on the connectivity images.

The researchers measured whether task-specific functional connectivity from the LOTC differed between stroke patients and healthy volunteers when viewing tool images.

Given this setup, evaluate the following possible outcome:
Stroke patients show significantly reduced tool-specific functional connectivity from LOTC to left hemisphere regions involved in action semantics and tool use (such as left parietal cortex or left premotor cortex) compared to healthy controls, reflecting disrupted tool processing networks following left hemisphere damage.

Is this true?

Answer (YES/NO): NO